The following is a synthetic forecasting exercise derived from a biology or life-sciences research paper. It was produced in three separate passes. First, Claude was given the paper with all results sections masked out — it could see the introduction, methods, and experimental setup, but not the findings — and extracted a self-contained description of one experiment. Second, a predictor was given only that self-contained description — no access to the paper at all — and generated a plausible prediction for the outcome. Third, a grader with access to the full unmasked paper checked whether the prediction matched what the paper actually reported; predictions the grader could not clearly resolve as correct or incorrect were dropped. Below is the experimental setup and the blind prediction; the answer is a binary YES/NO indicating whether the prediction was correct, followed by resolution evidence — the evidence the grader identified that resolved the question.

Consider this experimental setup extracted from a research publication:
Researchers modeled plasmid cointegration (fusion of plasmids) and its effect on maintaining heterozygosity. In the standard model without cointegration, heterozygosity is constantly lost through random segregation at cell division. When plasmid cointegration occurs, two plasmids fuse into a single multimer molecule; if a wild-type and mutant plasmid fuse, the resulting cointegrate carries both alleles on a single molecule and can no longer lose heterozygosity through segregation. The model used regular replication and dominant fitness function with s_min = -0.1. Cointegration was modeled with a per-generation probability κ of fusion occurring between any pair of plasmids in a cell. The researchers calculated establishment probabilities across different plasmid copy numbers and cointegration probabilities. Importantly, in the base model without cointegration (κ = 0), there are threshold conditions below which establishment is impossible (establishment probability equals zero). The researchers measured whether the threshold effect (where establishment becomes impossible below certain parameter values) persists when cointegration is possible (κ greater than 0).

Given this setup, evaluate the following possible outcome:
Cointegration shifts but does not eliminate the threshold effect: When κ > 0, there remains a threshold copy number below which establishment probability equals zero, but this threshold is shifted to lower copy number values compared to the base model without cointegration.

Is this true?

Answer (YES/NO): NO